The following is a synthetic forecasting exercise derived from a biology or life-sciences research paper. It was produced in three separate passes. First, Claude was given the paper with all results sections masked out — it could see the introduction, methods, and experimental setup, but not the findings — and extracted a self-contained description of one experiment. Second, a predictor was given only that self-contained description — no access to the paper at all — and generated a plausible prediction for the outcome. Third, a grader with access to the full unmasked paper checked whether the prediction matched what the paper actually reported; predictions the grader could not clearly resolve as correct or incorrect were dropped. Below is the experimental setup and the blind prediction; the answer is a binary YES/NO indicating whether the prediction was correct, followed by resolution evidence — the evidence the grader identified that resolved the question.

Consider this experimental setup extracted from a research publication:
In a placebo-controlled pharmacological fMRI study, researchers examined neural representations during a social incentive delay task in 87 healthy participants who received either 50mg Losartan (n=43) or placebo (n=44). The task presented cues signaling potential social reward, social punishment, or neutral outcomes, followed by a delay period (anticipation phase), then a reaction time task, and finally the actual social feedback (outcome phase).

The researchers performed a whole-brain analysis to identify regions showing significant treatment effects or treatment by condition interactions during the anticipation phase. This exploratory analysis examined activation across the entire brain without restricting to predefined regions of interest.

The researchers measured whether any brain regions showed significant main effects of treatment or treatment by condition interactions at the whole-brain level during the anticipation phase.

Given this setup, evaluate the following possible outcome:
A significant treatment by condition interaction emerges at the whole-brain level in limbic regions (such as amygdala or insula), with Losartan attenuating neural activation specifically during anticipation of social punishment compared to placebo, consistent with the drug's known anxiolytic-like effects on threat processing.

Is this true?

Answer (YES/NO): NO